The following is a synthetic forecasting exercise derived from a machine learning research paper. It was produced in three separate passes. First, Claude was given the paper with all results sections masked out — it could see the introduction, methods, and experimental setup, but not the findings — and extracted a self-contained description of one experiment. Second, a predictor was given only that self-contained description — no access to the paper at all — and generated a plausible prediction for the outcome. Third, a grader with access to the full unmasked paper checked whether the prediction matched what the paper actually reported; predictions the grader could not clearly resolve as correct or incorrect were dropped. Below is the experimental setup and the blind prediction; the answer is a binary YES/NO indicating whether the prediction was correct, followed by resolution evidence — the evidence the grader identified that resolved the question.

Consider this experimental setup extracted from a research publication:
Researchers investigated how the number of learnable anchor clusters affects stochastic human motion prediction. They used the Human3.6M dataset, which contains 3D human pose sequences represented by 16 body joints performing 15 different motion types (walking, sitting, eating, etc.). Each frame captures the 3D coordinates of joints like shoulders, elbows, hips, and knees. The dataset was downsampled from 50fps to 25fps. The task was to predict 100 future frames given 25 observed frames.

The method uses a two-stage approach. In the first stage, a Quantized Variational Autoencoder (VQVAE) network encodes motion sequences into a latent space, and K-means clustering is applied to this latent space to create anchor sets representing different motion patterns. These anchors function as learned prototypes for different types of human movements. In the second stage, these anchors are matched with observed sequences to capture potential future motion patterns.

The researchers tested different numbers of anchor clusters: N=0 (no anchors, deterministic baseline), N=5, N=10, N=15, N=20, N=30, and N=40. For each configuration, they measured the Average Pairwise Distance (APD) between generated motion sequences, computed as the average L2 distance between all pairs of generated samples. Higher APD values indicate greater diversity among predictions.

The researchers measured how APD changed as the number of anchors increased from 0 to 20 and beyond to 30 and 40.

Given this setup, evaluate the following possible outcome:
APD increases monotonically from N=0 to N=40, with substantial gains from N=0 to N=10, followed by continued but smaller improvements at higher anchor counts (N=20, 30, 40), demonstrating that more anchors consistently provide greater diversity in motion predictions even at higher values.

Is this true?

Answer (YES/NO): NO